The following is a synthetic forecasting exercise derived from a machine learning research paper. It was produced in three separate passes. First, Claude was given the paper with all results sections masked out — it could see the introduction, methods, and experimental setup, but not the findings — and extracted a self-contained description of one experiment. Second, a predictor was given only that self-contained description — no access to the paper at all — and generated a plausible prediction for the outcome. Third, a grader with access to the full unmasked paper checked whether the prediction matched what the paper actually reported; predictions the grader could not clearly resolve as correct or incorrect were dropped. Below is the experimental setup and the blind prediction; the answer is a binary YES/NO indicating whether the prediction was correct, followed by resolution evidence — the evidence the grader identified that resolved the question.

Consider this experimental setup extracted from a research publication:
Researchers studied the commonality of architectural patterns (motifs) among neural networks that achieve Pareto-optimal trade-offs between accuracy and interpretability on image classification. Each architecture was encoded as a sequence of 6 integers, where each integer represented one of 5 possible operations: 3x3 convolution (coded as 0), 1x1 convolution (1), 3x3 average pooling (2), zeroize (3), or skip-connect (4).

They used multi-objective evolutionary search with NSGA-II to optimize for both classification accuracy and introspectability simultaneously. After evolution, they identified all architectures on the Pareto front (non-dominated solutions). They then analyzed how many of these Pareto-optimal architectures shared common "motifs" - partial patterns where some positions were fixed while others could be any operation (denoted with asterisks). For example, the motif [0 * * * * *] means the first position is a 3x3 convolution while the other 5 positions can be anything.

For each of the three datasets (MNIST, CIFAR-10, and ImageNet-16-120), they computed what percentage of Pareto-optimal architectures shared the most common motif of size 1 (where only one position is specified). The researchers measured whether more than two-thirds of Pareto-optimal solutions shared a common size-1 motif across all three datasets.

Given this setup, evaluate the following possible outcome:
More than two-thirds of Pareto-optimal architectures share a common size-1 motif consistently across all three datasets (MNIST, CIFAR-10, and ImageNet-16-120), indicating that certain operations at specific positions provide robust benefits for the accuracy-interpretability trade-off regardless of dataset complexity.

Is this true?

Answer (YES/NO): YES